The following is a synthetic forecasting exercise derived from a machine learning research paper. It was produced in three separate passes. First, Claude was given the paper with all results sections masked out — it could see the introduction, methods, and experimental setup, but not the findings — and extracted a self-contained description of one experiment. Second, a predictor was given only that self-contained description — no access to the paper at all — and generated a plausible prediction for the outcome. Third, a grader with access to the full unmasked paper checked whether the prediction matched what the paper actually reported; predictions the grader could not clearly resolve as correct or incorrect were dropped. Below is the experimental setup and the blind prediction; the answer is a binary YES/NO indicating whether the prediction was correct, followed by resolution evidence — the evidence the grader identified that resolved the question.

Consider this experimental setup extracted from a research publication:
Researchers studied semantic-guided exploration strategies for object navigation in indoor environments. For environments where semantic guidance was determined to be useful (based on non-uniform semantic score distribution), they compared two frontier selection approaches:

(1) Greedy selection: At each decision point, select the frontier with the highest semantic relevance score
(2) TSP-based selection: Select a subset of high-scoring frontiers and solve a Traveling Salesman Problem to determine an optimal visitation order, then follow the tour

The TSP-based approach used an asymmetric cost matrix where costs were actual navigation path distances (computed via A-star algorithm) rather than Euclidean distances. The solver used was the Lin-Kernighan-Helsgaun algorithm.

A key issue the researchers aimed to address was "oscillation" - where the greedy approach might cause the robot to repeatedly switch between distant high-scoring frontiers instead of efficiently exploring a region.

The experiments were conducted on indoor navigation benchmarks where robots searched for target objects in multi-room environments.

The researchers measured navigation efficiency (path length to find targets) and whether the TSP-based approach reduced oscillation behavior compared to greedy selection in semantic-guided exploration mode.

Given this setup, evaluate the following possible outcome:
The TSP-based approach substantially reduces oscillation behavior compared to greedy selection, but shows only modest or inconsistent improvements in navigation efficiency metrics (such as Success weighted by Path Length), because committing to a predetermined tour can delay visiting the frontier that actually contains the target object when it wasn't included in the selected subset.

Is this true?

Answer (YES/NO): NO